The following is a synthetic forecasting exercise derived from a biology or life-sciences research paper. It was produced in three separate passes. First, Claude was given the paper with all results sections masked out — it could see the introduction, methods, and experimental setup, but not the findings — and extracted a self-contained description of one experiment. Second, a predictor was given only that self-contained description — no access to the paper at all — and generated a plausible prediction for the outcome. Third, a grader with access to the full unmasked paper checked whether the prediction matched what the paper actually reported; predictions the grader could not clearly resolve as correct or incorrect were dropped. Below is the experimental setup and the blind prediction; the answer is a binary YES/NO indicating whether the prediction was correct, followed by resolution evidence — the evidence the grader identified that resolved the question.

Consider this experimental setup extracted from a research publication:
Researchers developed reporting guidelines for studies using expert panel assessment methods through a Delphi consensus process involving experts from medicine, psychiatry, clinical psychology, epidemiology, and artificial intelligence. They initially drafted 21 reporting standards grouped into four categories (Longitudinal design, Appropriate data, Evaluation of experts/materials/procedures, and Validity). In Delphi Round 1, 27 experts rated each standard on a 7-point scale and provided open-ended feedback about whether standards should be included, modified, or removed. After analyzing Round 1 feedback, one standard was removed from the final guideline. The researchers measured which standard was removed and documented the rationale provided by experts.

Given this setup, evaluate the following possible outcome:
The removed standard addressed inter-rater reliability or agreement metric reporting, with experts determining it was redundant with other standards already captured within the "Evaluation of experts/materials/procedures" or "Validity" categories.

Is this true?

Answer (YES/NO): NO